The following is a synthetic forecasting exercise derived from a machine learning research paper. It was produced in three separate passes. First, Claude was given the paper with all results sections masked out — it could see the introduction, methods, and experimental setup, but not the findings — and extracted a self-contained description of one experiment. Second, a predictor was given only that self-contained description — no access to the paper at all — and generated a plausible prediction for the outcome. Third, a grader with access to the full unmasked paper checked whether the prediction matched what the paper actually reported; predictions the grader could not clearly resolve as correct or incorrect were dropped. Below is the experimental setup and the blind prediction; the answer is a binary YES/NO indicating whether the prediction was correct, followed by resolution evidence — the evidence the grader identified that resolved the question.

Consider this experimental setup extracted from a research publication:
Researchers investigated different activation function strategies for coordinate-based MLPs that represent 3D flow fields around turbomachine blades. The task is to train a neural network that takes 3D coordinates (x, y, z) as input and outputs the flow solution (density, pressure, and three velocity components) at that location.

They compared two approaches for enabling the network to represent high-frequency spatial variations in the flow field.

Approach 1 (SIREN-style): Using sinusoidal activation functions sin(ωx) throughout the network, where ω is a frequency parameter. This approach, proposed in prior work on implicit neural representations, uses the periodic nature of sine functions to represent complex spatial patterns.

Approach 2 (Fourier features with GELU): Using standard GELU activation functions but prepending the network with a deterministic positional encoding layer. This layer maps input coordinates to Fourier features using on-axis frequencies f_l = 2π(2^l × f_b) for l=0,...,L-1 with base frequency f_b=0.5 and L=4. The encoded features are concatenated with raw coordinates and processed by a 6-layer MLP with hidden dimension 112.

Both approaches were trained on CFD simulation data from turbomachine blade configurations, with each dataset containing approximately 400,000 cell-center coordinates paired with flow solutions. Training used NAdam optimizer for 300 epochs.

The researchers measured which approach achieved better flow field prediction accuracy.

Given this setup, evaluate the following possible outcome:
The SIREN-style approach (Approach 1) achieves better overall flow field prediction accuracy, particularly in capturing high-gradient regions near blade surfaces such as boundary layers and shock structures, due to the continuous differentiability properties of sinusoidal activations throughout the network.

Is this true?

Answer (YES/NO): NO